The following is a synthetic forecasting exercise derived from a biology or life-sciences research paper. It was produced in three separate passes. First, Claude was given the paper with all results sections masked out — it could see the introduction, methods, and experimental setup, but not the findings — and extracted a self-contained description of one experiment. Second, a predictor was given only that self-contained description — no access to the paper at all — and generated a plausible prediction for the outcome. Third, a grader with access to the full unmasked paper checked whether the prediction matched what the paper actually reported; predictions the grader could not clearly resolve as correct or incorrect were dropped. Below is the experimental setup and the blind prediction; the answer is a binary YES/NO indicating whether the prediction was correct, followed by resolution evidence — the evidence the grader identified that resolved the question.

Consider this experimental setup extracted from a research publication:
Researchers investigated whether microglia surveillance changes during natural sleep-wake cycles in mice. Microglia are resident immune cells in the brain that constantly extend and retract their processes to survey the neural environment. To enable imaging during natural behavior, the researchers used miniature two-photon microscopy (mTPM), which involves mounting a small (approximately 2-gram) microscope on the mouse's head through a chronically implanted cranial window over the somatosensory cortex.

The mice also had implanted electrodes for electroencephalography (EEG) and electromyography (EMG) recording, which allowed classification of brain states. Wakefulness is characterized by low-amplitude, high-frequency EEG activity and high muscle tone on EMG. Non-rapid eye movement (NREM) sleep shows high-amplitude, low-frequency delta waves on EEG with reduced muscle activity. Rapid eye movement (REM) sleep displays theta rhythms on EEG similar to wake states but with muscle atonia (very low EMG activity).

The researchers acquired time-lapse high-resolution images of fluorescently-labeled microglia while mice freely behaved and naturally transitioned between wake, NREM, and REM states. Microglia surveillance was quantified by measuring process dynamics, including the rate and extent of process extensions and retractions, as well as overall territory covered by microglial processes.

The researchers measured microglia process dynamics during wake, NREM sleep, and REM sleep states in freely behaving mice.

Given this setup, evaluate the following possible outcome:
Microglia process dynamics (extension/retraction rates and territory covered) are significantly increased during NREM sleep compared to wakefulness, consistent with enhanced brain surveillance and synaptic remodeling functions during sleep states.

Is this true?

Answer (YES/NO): NO